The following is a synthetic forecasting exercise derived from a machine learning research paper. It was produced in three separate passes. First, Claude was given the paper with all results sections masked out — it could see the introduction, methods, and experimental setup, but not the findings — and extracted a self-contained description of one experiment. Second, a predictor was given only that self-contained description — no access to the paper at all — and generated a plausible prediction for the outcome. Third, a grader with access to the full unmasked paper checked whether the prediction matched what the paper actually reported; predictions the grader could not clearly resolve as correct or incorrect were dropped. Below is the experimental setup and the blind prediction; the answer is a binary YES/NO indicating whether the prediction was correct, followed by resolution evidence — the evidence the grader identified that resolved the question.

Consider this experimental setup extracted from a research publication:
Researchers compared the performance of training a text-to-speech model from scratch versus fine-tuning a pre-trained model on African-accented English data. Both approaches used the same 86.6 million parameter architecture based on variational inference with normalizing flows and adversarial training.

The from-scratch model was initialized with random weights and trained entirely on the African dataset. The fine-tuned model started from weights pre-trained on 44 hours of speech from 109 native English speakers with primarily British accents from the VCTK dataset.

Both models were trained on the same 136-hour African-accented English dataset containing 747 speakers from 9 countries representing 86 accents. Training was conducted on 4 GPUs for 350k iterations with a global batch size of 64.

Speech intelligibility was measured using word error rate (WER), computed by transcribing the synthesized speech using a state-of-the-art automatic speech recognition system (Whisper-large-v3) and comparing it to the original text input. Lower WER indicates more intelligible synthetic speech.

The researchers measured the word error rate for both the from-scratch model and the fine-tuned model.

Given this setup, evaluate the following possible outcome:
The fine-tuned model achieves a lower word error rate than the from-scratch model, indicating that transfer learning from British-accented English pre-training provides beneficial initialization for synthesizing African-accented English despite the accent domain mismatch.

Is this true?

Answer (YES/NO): YES